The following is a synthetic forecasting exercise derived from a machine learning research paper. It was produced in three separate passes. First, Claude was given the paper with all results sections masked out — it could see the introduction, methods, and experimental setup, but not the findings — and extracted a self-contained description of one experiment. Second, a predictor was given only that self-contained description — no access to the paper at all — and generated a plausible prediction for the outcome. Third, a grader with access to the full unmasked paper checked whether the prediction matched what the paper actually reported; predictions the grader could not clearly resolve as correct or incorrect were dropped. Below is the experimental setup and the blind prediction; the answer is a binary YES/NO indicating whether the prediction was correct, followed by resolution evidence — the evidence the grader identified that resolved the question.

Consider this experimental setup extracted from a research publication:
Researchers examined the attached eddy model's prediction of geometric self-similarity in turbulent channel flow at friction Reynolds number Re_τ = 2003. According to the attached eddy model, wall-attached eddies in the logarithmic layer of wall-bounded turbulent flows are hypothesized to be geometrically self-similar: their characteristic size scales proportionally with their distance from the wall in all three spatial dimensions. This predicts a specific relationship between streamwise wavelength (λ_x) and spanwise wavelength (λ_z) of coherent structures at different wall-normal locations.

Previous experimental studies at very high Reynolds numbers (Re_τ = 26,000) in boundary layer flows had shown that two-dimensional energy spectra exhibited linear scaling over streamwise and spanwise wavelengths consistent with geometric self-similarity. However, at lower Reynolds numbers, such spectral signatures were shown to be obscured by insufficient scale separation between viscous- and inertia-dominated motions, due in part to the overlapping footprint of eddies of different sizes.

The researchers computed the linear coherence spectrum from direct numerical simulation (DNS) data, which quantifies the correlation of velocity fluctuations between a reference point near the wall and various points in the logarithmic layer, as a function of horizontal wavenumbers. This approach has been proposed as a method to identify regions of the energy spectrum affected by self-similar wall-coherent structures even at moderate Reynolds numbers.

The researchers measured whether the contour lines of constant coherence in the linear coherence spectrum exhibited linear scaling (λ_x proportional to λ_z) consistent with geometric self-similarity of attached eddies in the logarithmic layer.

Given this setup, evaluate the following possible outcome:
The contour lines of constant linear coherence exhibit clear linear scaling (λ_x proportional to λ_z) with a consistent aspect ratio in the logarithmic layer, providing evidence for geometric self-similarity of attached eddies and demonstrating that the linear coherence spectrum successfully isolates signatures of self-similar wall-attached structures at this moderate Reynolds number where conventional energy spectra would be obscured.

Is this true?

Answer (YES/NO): NO